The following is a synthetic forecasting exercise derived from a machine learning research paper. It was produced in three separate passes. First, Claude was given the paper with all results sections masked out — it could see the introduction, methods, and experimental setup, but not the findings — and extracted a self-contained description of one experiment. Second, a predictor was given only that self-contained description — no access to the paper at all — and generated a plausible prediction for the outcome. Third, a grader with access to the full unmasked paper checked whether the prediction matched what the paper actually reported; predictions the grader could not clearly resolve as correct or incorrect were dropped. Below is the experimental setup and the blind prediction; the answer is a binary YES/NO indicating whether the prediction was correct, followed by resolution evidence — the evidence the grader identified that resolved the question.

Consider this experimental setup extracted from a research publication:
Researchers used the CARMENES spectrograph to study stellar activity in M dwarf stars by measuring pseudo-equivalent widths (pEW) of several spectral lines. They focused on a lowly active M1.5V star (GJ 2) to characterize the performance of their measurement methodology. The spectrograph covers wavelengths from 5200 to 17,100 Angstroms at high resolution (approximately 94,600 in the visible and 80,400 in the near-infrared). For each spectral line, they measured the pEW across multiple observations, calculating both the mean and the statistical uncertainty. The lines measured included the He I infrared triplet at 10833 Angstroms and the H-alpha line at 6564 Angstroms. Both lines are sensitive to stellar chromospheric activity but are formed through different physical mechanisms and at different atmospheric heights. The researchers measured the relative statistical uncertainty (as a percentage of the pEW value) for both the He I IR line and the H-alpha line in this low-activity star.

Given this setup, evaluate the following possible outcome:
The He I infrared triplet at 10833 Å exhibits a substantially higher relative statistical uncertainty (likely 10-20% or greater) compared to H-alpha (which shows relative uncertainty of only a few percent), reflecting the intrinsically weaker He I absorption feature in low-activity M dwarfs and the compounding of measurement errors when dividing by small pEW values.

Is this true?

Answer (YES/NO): NO